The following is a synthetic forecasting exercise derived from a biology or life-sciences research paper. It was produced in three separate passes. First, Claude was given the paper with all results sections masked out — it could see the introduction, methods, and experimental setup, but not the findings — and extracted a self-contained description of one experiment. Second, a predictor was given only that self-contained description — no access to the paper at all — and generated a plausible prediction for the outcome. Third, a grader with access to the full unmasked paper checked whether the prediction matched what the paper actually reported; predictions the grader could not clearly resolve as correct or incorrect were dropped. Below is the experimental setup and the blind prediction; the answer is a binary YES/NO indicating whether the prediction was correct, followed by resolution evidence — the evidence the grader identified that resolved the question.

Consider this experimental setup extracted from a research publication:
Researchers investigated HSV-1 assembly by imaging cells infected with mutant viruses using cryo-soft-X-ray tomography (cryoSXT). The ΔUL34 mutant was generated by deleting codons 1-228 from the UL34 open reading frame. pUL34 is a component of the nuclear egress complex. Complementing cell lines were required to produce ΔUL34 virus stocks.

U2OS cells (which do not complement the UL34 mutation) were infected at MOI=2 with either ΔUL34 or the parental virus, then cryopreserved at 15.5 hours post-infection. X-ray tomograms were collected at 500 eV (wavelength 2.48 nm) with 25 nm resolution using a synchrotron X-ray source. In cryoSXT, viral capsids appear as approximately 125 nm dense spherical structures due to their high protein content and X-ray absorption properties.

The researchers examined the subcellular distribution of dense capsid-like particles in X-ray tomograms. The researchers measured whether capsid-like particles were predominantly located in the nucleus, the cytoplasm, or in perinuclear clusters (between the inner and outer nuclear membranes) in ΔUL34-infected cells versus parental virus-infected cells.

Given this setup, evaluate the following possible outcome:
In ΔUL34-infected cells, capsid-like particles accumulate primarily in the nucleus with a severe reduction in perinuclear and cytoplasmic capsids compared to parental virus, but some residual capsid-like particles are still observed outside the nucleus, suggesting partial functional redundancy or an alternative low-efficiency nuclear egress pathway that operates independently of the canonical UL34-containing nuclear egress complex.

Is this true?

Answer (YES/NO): NO